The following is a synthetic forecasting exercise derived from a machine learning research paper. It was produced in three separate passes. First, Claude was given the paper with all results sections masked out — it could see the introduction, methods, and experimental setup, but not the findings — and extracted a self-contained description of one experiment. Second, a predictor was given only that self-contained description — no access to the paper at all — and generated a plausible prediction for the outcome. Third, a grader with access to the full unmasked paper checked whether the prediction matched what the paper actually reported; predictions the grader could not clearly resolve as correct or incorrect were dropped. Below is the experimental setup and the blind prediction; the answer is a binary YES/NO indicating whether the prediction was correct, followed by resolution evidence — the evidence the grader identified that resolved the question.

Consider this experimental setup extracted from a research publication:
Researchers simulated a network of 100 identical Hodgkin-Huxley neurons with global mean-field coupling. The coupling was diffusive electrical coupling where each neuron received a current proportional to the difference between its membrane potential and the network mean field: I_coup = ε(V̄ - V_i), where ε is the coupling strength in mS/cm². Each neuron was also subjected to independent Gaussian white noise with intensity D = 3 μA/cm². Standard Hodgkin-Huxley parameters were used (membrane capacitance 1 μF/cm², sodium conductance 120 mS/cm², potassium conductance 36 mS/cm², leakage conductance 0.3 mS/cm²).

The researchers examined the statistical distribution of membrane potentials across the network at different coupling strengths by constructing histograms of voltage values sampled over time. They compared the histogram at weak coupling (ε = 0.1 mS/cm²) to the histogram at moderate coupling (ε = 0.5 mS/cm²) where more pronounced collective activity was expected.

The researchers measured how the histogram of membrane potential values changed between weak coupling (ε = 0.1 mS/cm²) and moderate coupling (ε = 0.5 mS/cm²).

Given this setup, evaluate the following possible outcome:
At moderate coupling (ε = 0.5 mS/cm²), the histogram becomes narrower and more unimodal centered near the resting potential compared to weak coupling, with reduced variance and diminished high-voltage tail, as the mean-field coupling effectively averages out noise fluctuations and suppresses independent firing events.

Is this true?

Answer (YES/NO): NO